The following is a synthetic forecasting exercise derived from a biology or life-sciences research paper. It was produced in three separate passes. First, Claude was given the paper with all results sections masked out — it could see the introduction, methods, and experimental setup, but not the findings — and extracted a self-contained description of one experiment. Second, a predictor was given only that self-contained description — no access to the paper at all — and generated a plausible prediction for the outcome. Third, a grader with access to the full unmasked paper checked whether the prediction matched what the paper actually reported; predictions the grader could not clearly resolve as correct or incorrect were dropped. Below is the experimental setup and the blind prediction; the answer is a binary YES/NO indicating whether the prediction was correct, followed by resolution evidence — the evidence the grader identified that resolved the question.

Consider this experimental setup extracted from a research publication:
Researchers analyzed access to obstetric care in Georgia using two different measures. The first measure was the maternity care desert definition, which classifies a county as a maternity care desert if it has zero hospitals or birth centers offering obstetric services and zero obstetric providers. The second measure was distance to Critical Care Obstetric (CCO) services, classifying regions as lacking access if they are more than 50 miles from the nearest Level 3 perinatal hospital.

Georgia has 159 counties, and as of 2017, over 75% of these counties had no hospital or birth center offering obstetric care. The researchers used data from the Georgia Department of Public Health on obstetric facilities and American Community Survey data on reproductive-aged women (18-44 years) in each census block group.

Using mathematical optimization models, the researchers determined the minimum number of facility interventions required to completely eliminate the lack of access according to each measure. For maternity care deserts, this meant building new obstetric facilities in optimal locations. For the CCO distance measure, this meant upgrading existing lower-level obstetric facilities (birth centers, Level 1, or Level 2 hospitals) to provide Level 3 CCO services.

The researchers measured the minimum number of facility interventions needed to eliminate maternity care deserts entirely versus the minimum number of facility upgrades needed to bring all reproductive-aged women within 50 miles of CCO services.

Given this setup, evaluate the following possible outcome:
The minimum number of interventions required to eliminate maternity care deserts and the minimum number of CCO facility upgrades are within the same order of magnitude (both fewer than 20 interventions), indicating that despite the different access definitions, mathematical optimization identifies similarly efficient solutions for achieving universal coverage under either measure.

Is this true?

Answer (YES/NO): NO